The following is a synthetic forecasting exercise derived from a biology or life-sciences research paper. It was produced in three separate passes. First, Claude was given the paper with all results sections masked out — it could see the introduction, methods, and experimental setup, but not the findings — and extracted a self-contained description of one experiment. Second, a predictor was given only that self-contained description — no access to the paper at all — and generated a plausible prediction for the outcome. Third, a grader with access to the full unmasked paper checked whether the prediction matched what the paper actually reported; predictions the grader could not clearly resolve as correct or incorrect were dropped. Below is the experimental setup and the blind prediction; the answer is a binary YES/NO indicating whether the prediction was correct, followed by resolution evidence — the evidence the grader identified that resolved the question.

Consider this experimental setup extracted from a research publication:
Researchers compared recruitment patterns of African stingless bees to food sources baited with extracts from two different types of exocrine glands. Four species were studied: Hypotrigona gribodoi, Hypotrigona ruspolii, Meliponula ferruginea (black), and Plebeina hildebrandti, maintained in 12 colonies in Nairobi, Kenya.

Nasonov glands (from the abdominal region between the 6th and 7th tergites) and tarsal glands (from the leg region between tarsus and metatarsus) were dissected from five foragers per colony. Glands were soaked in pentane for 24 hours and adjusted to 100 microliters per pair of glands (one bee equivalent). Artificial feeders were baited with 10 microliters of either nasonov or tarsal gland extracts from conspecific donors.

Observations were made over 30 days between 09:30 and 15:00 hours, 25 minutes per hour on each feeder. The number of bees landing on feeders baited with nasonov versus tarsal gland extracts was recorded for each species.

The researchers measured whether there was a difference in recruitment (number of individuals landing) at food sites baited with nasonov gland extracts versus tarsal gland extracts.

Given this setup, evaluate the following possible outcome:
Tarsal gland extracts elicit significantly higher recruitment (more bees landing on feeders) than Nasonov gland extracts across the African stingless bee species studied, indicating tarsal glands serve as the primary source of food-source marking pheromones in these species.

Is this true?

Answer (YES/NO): NO